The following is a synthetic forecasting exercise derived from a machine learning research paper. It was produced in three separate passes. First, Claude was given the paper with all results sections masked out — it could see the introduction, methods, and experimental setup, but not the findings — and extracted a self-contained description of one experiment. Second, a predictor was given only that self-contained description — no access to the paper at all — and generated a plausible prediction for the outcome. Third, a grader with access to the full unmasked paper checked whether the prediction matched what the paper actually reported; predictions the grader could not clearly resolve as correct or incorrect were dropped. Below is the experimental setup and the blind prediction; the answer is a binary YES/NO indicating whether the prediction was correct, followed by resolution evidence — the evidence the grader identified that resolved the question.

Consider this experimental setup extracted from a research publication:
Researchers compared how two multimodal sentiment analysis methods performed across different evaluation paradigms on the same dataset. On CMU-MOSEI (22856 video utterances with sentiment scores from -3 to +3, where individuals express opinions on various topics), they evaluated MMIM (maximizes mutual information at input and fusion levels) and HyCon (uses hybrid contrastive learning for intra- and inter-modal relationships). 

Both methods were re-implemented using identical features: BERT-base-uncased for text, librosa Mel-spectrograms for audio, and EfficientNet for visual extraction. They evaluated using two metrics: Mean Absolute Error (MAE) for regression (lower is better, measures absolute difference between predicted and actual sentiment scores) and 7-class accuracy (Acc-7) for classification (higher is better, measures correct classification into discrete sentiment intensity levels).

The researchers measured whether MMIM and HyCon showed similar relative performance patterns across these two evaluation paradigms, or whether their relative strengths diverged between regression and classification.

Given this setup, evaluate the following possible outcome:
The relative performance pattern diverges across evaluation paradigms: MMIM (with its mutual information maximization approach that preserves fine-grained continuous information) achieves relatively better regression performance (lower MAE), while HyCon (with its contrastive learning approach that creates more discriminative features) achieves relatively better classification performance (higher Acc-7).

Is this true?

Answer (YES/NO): NO